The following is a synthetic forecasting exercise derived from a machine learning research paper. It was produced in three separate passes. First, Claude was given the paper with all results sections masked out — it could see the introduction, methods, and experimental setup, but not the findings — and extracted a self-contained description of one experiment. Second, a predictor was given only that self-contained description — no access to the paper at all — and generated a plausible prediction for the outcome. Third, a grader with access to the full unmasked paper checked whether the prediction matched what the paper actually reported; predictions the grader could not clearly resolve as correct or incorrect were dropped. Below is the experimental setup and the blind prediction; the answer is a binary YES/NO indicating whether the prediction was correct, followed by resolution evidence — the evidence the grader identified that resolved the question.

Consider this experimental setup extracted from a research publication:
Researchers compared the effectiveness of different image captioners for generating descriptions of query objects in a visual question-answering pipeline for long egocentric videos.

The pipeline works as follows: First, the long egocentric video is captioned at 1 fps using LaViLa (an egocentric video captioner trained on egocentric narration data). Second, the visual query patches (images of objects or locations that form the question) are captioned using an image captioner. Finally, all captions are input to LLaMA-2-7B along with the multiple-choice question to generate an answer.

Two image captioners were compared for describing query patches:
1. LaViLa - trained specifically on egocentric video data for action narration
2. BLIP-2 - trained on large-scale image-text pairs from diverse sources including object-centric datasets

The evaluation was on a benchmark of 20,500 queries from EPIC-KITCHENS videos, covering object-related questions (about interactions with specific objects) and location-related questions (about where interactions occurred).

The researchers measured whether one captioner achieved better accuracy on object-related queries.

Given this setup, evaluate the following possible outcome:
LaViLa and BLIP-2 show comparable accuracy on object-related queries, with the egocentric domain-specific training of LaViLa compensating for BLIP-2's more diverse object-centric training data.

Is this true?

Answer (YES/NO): NO